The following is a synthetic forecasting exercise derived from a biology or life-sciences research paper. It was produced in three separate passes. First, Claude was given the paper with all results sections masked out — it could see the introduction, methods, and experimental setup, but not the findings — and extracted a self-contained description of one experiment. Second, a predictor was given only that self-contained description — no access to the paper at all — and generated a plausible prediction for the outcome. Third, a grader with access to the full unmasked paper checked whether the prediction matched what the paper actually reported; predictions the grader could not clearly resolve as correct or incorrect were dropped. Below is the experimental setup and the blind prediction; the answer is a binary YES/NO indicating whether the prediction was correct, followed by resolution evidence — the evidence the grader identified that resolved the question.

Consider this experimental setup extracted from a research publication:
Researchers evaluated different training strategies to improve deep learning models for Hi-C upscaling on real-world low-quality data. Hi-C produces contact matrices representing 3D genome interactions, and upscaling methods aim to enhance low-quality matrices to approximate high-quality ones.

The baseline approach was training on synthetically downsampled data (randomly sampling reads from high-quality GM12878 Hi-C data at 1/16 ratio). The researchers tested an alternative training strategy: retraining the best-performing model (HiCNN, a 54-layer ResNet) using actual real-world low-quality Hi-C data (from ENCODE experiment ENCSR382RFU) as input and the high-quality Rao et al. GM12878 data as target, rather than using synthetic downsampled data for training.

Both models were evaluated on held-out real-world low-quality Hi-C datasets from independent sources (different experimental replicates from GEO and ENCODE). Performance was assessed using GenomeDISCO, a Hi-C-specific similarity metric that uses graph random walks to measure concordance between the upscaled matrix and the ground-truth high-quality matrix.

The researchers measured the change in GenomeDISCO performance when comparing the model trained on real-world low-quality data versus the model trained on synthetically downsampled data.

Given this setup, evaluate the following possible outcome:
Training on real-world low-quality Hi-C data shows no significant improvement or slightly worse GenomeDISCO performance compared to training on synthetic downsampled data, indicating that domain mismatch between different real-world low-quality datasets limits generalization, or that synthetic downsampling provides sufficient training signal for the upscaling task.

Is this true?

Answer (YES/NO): NO